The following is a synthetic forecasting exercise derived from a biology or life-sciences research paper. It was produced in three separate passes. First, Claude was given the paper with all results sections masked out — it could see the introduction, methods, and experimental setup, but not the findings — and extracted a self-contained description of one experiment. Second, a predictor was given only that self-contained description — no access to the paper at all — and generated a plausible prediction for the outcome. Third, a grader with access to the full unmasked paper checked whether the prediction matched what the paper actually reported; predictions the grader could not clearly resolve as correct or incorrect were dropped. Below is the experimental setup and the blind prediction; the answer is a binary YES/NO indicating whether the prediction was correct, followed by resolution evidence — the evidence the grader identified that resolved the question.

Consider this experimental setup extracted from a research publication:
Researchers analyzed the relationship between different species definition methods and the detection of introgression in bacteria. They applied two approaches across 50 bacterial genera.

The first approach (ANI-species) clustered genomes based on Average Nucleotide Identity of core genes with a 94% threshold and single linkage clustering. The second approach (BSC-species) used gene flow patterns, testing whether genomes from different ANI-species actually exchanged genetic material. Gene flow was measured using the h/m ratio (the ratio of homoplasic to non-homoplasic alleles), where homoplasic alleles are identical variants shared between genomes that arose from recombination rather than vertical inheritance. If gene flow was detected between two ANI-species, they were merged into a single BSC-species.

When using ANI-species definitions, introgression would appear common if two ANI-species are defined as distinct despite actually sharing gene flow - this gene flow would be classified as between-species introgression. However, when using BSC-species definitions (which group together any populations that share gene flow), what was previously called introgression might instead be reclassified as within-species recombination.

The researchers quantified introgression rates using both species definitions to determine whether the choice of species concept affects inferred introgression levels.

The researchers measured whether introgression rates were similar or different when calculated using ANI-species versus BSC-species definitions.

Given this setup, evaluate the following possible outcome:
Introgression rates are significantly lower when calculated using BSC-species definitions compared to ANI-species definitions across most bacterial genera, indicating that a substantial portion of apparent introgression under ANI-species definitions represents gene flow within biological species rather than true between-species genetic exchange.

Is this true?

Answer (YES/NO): YES